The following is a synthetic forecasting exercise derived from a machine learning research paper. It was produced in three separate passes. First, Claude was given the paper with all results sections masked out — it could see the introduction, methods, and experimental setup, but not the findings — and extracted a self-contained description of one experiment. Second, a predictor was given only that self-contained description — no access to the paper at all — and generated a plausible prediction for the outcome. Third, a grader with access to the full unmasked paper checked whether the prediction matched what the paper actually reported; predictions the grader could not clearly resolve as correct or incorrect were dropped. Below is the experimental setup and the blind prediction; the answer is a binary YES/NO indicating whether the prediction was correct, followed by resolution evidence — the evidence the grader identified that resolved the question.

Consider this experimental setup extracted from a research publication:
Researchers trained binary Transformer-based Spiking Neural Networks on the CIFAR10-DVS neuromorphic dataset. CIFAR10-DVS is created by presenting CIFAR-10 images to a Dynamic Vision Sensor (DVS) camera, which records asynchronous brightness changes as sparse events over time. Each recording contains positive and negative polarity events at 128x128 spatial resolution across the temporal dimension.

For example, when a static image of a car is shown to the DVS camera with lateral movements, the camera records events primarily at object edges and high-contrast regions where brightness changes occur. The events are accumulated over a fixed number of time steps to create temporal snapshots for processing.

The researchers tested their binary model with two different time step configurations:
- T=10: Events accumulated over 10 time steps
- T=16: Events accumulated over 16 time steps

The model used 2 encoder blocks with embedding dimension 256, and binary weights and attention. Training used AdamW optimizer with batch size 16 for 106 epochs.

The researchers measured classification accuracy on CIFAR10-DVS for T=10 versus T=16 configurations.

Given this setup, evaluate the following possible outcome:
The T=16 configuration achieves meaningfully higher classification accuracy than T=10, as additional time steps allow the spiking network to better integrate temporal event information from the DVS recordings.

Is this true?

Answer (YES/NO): YES